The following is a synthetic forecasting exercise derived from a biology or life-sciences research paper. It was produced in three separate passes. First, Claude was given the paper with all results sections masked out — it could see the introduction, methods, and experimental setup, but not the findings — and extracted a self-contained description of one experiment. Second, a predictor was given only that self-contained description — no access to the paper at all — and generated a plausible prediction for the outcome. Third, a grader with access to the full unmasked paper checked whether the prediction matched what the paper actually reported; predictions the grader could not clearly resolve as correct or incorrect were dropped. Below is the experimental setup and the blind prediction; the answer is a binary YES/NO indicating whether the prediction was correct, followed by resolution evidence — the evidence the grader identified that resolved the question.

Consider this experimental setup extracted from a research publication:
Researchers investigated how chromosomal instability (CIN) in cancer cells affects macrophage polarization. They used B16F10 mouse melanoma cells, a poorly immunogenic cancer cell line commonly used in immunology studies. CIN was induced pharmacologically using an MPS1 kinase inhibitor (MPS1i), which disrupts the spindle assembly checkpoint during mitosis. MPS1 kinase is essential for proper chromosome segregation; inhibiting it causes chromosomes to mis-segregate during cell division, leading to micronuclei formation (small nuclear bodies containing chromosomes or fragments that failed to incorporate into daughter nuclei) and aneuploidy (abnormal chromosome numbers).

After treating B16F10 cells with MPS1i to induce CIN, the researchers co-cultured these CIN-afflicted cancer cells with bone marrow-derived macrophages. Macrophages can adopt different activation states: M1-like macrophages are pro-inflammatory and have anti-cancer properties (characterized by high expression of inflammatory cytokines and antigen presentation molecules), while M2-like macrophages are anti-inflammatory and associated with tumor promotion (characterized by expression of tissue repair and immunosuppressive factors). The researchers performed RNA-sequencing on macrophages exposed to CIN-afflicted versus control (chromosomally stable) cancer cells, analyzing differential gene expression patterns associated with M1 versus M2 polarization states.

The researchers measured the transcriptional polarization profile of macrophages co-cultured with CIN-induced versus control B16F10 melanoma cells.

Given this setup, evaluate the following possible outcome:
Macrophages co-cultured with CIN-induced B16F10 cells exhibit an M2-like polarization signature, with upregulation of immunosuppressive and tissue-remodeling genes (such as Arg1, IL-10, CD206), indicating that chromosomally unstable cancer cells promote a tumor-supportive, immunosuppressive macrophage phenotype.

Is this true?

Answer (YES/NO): NO